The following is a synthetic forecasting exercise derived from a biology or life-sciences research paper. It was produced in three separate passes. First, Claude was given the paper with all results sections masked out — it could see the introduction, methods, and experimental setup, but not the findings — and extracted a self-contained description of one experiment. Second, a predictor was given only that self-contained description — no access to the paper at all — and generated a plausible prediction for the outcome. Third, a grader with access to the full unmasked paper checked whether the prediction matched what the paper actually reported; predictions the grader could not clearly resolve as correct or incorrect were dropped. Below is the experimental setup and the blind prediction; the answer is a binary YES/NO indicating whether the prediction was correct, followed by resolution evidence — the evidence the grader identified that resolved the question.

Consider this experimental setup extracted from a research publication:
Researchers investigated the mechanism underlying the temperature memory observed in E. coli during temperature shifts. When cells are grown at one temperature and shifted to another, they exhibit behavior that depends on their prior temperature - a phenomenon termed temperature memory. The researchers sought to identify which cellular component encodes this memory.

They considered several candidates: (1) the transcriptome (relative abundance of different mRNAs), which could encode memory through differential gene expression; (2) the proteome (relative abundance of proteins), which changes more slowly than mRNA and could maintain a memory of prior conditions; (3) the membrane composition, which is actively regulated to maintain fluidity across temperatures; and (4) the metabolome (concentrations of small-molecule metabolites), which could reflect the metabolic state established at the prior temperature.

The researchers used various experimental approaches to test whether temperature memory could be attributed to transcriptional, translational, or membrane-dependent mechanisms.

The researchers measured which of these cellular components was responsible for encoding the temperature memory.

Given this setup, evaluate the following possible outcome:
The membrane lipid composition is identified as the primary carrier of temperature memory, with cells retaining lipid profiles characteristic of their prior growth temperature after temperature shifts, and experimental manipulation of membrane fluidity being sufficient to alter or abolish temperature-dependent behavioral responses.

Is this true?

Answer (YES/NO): NO